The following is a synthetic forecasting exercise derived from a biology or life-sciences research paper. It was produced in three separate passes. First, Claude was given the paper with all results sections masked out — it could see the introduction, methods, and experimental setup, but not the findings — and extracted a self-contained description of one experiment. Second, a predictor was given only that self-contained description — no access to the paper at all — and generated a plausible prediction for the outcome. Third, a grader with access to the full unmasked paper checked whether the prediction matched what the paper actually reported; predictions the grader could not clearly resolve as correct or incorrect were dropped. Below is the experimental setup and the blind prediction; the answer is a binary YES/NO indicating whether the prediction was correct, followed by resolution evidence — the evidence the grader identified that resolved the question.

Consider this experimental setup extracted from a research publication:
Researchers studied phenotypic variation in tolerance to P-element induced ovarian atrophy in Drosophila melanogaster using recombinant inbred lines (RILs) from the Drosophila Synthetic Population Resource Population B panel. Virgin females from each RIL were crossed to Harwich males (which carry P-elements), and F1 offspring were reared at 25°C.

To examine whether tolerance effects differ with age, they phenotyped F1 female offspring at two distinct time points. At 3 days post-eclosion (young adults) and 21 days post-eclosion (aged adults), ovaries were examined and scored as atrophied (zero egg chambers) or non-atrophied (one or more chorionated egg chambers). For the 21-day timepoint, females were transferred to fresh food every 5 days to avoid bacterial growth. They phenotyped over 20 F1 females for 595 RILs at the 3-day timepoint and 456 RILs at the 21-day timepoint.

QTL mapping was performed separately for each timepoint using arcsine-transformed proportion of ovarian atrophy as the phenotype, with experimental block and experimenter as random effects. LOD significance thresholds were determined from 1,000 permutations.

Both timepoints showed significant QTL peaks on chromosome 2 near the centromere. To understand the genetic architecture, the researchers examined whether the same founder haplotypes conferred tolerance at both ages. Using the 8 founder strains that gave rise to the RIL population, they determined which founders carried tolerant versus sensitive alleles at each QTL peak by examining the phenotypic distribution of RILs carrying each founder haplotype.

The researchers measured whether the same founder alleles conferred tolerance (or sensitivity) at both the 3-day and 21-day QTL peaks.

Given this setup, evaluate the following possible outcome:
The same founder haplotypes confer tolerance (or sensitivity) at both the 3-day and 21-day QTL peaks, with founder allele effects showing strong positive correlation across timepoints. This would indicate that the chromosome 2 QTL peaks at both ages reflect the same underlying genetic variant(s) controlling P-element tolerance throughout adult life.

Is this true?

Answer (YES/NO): NO